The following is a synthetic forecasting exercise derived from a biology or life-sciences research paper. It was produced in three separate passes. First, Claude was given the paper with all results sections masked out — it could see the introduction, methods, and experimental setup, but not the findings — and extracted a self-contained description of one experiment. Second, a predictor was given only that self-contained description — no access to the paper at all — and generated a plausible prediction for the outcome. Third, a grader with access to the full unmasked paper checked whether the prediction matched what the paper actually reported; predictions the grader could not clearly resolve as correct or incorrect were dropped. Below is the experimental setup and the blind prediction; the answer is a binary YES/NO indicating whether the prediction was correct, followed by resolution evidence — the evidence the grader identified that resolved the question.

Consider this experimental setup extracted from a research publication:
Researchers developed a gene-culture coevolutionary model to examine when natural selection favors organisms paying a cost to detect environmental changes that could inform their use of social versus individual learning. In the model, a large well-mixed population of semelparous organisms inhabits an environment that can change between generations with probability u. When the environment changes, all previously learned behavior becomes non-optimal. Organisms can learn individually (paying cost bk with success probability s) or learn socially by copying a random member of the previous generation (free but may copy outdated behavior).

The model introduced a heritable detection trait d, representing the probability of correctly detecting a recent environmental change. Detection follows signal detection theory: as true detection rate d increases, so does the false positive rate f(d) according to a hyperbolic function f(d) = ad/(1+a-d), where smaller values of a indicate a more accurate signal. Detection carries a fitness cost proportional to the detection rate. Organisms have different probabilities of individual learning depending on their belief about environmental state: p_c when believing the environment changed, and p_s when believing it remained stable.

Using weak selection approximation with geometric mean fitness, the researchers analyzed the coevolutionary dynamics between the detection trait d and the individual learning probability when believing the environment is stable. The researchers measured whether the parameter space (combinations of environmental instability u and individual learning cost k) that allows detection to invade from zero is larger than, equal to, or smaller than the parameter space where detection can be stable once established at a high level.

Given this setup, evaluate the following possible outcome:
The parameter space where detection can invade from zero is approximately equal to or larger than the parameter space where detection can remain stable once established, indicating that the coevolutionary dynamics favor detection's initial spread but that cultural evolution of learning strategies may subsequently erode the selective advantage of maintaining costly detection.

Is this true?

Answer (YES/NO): NO